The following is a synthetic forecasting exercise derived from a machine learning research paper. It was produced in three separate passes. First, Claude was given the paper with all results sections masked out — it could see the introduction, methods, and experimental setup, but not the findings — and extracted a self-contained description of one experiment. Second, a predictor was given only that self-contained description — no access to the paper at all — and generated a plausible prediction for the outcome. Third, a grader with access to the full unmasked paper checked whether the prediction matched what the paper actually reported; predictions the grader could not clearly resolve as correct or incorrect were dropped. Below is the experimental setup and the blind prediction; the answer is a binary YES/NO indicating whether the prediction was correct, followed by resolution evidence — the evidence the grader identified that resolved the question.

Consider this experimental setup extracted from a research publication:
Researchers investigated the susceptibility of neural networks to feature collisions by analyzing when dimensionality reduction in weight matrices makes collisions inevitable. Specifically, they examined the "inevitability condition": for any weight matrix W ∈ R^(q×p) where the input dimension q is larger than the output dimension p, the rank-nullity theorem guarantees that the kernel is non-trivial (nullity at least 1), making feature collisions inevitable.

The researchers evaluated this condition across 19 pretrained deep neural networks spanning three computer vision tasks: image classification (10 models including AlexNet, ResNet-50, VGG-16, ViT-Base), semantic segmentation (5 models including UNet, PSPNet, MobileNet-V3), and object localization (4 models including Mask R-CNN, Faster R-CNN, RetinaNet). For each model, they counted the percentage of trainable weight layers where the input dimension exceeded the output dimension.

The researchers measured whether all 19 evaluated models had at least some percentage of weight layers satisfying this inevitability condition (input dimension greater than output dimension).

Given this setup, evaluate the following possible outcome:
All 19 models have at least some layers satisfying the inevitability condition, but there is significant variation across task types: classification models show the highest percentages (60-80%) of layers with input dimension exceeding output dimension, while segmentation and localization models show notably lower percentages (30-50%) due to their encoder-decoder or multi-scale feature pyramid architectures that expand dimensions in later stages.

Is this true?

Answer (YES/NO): NO